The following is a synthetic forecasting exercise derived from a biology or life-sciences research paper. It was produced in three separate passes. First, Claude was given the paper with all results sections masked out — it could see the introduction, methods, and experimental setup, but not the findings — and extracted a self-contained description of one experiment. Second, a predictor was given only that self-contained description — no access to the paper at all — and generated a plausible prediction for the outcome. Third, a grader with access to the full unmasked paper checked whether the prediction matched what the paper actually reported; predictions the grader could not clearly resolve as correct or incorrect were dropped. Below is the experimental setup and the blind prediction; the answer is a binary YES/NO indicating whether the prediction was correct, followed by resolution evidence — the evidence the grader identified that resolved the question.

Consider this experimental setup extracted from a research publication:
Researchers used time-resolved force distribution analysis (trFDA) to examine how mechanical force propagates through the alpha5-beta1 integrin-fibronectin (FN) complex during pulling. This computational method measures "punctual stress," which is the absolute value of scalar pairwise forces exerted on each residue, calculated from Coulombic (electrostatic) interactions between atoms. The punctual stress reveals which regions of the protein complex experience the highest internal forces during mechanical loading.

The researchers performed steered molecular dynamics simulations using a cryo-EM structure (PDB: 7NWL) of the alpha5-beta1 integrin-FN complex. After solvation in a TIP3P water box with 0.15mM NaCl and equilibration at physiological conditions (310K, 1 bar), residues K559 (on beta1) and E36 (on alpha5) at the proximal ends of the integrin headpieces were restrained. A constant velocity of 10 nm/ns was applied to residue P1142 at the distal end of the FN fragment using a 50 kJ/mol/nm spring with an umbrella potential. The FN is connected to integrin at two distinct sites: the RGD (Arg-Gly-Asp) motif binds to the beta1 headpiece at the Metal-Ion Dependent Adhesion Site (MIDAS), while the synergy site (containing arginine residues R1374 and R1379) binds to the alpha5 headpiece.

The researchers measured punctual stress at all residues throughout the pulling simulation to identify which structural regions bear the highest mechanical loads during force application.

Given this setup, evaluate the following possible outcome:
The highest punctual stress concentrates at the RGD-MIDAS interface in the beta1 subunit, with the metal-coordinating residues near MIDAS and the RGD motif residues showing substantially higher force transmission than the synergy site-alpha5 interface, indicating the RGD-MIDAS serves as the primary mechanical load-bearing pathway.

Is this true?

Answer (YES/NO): NO